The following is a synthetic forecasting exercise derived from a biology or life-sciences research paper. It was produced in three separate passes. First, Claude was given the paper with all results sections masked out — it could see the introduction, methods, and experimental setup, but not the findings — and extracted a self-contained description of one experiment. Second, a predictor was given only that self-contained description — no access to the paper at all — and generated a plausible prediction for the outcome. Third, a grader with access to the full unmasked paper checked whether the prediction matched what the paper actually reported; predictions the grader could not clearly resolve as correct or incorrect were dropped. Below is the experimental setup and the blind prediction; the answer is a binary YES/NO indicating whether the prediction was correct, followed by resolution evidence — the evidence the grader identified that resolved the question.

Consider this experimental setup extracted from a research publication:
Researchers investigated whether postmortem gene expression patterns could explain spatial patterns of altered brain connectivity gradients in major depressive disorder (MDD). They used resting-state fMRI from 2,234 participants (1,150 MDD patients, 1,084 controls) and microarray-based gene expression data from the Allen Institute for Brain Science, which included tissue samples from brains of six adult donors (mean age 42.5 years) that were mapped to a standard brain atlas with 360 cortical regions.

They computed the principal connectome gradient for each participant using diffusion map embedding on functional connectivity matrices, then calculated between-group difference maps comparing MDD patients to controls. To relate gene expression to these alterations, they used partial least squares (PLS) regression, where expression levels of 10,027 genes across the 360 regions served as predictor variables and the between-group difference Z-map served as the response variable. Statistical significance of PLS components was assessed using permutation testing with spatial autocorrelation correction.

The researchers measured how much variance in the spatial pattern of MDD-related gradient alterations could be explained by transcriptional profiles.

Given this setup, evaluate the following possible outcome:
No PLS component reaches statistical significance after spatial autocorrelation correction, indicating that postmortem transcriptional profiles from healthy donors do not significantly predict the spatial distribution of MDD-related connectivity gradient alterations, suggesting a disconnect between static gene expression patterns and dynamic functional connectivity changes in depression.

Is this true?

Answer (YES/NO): NO